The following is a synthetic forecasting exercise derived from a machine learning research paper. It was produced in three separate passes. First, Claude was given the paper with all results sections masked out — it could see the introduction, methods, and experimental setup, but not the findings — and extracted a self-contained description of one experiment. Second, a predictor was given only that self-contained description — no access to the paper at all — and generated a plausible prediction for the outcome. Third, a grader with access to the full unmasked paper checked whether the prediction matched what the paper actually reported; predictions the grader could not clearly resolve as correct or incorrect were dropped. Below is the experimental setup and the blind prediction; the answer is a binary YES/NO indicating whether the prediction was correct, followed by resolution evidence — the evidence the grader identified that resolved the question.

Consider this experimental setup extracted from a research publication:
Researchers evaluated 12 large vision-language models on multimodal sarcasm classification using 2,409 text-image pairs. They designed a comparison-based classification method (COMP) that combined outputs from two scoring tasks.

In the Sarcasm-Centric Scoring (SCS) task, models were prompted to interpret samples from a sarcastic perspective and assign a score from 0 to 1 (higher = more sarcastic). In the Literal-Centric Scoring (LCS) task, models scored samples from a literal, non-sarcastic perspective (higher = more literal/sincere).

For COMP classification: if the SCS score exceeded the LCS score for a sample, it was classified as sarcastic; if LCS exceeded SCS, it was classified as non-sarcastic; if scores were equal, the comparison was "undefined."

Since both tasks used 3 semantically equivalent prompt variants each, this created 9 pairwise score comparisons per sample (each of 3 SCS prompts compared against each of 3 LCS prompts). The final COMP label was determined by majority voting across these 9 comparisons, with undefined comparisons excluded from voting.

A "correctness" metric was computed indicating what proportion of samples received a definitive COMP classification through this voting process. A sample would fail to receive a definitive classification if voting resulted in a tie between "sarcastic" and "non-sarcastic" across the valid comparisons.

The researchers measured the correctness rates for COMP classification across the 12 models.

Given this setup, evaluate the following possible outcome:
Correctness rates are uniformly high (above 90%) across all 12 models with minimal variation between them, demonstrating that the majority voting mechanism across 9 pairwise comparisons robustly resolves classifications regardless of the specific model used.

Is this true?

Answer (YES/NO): NO